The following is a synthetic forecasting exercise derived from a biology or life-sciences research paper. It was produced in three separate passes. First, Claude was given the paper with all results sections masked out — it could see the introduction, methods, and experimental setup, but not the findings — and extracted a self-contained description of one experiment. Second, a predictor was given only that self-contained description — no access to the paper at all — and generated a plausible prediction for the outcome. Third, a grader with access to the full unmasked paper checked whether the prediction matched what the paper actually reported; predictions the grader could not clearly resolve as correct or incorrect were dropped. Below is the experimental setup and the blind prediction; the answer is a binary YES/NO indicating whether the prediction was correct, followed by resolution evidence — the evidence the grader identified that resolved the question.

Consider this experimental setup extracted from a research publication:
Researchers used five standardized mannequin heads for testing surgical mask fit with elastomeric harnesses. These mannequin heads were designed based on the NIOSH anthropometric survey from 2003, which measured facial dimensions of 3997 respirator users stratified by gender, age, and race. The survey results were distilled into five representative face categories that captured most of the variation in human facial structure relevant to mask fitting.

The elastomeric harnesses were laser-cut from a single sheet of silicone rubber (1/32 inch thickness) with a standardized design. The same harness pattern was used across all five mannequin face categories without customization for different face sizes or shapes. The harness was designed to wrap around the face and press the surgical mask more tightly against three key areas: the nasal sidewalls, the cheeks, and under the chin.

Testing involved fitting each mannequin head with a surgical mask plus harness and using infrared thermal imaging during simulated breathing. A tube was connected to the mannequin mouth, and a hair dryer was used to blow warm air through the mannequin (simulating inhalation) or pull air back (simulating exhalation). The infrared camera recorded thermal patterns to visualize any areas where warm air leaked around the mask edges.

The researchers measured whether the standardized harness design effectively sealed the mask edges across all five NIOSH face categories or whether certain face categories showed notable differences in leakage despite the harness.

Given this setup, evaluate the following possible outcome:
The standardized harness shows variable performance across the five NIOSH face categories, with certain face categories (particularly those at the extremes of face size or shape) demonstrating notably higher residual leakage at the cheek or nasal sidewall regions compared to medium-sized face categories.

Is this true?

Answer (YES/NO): NO